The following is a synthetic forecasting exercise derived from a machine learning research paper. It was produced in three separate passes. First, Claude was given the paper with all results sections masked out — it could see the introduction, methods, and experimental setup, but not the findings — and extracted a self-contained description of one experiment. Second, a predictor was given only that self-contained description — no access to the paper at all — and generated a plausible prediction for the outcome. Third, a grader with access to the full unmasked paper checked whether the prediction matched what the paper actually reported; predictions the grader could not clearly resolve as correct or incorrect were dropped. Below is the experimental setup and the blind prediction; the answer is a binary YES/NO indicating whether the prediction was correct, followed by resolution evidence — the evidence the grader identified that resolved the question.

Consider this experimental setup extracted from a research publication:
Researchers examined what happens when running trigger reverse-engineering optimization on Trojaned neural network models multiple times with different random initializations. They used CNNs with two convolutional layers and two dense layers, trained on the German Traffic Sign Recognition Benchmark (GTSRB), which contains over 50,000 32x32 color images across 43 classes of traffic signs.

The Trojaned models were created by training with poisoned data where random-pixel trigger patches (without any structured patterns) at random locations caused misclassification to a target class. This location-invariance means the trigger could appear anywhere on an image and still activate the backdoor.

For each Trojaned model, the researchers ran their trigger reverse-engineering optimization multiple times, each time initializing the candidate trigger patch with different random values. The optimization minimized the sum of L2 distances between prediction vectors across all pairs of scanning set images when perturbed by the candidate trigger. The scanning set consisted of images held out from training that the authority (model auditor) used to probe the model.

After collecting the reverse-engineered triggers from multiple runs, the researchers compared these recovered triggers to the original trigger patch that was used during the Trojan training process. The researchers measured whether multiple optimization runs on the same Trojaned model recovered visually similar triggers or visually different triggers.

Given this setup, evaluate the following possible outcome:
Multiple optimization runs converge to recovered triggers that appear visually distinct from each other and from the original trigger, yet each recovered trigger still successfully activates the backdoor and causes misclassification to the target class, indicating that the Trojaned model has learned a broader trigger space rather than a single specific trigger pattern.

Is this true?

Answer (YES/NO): YES